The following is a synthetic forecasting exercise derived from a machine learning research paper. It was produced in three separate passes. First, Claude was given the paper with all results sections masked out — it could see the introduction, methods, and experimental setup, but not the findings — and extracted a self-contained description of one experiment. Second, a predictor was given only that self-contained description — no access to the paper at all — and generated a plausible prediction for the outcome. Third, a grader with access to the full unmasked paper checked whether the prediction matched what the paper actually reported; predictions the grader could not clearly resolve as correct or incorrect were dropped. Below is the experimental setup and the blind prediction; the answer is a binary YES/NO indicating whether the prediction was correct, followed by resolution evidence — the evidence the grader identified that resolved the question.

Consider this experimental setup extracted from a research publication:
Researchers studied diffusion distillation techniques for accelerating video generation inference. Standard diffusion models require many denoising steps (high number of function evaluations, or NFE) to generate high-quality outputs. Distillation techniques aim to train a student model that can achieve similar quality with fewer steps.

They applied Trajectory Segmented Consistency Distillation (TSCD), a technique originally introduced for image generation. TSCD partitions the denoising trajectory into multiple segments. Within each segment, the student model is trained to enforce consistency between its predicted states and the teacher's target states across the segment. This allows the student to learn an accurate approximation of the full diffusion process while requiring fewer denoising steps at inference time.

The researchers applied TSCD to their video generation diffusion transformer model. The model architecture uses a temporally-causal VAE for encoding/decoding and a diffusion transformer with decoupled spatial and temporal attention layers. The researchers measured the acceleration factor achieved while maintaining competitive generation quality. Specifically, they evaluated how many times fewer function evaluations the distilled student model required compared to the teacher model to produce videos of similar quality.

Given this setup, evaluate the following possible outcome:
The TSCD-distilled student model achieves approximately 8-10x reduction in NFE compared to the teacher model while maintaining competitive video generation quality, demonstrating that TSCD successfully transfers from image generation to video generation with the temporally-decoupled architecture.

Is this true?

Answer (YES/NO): NO